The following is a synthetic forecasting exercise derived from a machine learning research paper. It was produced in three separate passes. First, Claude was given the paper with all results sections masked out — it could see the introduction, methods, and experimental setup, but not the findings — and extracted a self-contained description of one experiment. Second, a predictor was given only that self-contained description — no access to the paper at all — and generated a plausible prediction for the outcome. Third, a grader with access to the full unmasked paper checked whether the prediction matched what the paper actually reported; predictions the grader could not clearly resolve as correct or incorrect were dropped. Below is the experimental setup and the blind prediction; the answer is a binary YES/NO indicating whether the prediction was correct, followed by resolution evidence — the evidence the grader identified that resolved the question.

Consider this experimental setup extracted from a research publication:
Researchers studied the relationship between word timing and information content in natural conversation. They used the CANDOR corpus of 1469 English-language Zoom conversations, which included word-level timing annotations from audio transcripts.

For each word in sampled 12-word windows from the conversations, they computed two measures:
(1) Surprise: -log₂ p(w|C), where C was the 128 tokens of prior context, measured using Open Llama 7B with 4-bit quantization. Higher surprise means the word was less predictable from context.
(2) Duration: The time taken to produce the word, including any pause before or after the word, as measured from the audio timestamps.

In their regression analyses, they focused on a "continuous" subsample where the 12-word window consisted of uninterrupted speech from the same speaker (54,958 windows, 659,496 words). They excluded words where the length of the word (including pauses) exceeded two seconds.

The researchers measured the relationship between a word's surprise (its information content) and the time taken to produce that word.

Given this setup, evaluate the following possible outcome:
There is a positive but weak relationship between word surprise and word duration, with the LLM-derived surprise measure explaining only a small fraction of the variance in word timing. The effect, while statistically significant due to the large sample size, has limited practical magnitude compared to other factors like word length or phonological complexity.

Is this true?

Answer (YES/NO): NO